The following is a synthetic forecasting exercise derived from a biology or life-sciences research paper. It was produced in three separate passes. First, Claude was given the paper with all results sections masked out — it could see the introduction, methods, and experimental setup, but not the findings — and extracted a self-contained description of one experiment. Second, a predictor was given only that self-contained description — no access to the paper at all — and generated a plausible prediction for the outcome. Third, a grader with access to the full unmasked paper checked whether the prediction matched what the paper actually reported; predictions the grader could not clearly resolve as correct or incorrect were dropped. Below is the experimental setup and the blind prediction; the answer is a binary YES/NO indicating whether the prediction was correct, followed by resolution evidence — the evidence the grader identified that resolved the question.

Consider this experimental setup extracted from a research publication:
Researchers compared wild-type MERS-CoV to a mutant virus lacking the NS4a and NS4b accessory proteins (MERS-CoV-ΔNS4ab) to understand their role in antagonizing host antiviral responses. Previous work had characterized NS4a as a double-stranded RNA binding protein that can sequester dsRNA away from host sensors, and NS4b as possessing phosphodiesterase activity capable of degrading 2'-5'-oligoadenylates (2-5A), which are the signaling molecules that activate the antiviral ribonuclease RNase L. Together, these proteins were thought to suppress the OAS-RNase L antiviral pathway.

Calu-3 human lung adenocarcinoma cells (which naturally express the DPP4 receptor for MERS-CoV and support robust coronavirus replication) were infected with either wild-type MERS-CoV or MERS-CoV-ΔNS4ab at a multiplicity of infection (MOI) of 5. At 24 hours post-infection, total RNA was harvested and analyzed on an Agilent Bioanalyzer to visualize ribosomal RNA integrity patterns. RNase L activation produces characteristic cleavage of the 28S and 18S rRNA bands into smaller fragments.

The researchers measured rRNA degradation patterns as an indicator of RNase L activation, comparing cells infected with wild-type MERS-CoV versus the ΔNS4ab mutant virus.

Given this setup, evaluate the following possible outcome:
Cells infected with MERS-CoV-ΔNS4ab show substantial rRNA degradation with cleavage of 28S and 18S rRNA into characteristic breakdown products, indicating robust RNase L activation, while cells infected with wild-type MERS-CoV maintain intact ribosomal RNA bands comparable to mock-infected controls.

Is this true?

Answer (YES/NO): YES